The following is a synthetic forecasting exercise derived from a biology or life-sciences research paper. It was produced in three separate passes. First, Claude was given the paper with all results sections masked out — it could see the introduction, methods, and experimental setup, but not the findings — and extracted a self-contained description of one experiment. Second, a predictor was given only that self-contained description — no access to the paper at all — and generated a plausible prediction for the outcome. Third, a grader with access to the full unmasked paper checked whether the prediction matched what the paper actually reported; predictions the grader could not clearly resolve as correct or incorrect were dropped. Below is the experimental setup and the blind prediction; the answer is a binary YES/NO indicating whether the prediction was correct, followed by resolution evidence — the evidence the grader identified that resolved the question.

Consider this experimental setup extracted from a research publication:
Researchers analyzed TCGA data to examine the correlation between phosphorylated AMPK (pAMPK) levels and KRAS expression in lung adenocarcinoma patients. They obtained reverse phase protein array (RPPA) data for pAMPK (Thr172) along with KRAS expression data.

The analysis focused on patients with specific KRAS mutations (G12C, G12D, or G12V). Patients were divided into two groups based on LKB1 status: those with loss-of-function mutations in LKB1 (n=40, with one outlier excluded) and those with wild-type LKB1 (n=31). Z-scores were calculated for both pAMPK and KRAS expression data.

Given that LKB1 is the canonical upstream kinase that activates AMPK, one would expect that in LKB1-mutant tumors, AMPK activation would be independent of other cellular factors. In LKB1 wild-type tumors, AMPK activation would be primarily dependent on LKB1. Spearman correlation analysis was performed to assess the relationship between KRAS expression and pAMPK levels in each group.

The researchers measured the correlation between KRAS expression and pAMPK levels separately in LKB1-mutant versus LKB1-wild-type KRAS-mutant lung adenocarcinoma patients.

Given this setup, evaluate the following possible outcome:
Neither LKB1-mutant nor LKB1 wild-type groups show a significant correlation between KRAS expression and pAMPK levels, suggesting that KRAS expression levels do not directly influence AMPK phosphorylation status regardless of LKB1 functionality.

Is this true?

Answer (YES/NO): NO